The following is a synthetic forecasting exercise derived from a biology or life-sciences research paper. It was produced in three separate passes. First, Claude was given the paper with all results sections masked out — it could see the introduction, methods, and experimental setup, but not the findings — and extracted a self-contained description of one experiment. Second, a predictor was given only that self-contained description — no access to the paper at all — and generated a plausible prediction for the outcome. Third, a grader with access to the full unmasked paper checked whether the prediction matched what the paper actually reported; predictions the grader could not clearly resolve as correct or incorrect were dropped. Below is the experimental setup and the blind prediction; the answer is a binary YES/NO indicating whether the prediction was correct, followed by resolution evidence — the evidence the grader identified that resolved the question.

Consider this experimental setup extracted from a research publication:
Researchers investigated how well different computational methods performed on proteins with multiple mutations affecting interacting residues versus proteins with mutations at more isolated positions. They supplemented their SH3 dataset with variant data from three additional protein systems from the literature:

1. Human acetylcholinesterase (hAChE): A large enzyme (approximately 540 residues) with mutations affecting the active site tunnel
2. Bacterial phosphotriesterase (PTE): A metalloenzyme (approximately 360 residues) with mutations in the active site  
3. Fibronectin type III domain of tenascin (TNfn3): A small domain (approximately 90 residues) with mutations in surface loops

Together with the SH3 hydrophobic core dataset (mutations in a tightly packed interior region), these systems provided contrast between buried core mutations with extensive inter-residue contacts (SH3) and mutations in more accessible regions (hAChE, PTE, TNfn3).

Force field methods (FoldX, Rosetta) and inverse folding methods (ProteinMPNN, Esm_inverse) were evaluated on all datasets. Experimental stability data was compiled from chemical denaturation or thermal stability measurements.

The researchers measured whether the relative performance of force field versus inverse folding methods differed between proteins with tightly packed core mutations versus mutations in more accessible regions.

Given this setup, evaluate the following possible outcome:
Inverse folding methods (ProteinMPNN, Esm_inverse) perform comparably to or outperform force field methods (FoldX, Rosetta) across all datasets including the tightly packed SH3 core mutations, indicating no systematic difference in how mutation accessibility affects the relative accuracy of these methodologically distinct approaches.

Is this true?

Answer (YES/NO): NO